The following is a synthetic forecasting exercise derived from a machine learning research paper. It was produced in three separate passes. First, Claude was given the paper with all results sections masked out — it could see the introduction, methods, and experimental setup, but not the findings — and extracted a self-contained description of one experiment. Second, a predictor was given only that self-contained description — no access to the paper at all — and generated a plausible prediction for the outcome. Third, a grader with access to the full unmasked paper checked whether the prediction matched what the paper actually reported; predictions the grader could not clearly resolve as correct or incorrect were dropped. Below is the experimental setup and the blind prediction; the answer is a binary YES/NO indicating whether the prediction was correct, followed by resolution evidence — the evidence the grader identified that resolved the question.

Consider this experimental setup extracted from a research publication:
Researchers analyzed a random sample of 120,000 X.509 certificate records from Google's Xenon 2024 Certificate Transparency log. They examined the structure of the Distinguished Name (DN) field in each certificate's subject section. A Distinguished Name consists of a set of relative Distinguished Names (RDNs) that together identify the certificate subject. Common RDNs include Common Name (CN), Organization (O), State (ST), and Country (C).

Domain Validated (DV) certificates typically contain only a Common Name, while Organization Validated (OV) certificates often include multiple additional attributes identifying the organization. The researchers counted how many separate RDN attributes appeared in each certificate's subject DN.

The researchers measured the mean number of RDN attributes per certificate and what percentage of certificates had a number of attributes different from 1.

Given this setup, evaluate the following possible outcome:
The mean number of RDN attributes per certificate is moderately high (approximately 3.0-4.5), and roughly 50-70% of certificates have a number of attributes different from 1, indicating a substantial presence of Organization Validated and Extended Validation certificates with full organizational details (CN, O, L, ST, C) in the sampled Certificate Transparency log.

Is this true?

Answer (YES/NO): NO